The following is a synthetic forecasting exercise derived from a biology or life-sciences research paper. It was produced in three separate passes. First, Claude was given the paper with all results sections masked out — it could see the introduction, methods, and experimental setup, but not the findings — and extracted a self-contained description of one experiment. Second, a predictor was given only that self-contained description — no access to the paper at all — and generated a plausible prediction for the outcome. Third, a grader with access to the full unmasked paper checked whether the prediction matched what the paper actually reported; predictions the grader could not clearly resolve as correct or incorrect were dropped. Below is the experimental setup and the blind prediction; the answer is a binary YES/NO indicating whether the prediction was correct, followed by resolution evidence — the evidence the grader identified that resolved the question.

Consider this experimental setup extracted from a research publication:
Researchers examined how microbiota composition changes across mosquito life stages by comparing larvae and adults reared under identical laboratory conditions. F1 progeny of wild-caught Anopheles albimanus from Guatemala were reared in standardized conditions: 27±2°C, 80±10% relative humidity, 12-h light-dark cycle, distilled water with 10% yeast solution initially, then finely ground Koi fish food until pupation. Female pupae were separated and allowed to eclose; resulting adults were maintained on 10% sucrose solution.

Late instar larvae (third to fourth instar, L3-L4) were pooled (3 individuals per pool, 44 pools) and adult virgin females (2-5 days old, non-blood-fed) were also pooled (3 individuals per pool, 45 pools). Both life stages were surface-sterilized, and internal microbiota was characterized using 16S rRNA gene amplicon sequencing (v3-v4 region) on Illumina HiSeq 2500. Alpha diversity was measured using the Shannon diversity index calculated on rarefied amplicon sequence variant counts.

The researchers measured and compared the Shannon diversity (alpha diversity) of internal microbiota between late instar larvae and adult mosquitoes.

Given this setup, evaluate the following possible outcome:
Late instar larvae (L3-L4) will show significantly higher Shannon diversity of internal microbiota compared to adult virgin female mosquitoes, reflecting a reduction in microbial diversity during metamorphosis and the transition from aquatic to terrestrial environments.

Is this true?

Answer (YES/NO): YES